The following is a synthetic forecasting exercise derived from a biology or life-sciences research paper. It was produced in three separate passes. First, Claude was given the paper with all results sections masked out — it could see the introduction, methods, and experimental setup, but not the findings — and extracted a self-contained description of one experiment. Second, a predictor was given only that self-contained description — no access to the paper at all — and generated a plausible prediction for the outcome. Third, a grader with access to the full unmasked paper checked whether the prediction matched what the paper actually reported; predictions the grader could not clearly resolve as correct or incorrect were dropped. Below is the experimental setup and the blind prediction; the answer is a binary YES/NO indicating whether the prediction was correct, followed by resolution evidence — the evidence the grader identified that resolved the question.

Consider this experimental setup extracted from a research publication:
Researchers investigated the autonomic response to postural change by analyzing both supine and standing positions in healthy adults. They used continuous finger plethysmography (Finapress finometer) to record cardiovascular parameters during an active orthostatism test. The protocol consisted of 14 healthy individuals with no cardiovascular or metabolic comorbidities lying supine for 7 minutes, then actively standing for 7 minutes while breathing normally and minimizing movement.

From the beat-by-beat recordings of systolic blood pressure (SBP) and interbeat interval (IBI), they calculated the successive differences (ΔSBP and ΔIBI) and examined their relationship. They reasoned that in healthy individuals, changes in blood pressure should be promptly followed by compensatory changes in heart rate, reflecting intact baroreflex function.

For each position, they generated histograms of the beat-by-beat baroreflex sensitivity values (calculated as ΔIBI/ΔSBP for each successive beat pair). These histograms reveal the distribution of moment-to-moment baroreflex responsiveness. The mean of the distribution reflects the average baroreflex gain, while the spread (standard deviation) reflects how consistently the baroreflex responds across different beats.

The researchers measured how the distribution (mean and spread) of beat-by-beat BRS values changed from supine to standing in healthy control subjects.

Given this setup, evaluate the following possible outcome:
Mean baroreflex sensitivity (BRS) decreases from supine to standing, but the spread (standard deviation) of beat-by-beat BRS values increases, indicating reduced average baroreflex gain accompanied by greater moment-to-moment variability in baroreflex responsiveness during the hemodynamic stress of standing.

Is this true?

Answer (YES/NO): NO